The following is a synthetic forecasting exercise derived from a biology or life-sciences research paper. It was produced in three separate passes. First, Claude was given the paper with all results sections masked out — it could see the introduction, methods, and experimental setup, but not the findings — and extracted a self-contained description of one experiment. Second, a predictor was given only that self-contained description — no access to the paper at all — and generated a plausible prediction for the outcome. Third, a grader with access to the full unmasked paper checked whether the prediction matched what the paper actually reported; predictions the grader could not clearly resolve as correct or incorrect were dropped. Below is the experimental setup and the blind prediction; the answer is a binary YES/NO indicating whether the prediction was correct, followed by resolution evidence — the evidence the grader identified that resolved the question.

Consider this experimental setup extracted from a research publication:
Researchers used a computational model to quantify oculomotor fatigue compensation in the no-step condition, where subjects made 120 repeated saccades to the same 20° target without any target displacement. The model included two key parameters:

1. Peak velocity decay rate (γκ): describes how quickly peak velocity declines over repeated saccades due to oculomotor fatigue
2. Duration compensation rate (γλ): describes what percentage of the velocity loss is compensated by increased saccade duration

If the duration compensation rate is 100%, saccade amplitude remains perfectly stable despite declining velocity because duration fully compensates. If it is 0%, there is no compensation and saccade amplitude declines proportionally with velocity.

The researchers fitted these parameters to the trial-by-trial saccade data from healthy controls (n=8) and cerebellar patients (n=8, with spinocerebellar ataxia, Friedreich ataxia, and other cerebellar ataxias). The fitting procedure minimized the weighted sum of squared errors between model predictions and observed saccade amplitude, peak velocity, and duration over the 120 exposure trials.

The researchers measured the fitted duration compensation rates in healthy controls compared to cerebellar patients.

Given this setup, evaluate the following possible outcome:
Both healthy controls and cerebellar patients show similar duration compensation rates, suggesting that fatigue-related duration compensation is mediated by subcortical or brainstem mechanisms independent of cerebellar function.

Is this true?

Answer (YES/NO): NO